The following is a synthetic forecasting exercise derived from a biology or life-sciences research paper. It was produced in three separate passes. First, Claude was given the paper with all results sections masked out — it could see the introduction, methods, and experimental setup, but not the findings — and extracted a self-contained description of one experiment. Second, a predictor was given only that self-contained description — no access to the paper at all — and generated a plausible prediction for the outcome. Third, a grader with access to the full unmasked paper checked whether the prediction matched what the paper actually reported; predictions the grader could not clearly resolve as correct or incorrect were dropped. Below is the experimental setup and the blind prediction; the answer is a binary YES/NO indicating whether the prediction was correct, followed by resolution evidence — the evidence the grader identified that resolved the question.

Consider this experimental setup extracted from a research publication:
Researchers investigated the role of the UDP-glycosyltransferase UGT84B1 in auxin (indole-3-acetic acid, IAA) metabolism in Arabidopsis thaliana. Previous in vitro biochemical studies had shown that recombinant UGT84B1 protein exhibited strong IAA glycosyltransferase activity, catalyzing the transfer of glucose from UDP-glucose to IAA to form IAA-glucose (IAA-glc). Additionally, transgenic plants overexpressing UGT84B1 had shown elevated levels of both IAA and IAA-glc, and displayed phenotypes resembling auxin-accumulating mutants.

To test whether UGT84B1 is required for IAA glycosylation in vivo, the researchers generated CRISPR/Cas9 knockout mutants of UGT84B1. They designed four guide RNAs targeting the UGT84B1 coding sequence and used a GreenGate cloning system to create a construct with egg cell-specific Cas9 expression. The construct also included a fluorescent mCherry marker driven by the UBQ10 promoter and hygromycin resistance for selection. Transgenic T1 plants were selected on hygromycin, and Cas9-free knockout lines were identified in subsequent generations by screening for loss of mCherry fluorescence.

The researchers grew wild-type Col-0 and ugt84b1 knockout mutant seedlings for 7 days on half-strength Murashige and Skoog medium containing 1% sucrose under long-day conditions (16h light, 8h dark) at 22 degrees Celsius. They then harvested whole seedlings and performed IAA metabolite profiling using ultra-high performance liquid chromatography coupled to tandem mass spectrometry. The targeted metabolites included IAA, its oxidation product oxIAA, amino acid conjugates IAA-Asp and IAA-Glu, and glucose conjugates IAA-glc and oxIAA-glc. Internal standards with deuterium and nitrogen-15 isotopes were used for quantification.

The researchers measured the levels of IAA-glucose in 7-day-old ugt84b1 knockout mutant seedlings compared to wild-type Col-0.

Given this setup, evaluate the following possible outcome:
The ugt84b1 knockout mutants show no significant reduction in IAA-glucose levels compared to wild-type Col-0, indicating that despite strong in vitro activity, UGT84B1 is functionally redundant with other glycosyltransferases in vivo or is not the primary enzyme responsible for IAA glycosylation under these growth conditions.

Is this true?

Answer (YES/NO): YES